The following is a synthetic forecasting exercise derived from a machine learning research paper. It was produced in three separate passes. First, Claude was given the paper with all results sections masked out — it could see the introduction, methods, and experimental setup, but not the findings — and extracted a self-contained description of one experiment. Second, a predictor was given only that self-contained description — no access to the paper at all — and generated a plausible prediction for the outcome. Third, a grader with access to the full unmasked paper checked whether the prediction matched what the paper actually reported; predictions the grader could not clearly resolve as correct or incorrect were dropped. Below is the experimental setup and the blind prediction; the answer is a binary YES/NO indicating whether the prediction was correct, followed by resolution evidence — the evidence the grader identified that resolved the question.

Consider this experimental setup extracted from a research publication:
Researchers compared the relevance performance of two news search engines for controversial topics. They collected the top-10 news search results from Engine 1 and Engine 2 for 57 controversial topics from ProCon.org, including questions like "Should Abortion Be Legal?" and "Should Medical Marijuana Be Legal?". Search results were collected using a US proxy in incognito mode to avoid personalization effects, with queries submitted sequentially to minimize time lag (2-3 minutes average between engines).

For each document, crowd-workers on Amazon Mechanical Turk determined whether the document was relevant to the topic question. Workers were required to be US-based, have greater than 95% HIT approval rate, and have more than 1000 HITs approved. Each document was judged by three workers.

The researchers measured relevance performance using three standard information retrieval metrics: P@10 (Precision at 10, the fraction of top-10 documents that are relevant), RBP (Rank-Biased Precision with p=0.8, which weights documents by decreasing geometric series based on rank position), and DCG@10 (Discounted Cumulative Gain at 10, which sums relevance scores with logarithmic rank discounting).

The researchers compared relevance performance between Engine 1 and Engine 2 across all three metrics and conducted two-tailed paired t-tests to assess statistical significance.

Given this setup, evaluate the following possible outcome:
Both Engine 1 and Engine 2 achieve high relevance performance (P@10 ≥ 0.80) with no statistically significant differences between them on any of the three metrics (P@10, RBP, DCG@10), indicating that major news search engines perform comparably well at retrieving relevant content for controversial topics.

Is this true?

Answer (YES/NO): NO